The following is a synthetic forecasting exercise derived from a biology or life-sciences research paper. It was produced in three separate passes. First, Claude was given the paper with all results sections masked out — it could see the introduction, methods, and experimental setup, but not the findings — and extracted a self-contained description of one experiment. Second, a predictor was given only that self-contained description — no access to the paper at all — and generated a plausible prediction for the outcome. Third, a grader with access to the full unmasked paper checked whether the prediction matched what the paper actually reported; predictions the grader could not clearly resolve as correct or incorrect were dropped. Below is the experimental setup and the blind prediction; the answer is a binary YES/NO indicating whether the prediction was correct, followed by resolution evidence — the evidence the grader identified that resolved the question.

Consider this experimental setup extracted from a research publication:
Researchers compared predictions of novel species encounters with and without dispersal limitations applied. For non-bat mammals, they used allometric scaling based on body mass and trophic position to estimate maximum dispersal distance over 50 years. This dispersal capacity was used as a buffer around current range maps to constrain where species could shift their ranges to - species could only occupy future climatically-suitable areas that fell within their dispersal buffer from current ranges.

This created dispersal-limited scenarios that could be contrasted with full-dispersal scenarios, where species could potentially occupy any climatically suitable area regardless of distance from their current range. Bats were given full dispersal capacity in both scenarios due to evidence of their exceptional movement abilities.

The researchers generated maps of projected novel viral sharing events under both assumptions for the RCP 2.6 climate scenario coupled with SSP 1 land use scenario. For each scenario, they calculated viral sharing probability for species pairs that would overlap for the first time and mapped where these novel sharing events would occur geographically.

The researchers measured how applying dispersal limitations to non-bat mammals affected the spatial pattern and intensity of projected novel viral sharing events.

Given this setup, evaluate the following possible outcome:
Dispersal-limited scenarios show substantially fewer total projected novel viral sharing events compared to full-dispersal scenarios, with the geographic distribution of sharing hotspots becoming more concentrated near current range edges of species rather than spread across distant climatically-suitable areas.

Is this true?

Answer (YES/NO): NO